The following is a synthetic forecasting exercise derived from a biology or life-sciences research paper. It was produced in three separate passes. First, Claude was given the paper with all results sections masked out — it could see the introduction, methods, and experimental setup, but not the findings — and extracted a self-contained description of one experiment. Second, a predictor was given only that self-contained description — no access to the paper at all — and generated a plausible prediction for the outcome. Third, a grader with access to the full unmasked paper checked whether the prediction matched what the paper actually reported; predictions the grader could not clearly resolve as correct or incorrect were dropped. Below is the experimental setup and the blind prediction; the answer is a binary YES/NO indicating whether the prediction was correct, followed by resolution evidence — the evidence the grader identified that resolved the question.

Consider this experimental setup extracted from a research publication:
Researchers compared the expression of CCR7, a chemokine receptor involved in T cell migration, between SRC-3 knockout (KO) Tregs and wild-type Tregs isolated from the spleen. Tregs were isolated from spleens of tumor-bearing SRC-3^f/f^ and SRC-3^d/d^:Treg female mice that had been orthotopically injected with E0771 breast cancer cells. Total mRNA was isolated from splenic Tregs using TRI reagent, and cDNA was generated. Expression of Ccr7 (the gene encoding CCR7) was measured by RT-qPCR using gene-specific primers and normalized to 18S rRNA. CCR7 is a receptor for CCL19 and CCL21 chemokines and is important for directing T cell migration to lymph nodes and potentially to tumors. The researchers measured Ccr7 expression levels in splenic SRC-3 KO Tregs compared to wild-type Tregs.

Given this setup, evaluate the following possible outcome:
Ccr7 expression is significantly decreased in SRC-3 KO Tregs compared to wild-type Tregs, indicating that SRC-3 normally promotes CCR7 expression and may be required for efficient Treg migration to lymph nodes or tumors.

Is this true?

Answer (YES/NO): NO